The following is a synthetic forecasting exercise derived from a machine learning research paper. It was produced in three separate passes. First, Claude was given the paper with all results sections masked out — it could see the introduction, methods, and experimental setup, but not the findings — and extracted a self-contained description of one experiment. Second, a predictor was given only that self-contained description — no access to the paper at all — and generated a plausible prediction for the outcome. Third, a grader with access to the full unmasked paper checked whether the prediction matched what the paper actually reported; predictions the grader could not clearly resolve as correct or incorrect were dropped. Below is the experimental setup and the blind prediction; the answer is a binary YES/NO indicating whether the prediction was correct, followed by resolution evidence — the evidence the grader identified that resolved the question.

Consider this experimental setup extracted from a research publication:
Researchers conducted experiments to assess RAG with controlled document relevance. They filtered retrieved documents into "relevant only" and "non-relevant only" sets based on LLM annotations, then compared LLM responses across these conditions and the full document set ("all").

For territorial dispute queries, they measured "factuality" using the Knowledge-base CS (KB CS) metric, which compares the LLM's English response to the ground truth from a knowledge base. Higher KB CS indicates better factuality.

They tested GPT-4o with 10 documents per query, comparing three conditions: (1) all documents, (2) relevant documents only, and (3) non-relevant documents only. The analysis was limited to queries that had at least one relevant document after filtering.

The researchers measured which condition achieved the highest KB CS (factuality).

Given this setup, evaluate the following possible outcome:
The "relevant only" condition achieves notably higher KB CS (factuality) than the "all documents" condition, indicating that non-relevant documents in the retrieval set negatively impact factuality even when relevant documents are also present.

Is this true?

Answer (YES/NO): NO